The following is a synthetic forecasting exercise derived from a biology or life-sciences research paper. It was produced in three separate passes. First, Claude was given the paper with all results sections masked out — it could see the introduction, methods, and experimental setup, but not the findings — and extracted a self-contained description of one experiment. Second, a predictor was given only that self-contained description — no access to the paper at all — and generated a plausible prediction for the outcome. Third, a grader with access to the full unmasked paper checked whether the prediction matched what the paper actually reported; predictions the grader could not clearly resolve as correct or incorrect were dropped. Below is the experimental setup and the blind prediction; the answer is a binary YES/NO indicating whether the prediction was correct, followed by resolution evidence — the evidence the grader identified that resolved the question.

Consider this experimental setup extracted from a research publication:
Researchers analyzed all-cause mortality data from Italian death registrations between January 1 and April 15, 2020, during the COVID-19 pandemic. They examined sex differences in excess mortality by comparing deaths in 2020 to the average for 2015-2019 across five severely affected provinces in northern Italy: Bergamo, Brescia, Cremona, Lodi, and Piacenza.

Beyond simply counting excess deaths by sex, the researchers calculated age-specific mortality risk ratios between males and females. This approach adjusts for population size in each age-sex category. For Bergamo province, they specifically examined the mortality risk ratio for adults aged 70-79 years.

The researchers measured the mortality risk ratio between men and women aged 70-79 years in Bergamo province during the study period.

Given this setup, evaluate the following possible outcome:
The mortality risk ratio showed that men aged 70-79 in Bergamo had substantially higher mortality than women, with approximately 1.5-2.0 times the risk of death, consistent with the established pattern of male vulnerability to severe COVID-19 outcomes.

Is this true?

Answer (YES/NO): NO